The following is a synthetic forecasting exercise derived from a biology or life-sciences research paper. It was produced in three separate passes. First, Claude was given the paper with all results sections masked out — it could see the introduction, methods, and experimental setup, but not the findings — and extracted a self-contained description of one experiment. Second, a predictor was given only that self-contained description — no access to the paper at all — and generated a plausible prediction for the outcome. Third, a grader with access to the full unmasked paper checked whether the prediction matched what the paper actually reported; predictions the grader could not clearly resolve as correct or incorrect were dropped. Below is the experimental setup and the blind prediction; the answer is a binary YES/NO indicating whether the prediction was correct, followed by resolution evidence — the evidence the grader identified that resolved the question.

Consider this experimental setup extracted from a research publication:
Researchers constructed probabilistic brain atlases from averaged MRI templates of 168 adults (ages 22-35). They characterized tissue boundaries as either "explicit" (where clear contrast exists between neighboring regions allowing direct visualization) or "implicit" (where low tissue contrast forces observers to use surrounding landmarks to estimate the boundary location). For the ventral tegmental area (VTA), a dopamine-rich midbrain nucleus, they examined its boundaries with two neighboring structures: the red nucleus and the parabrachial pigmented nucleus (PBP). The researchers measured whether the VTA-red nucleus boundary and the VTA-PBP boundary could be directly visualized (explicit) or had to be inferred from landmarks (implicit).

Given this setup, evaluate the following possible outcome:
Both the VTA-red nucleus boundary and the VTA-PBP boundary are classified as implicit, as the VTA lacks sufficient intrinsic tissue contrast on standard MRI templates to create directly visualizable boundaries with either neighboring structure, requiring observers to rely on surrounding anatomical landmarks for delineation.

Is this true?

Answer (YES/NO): NO